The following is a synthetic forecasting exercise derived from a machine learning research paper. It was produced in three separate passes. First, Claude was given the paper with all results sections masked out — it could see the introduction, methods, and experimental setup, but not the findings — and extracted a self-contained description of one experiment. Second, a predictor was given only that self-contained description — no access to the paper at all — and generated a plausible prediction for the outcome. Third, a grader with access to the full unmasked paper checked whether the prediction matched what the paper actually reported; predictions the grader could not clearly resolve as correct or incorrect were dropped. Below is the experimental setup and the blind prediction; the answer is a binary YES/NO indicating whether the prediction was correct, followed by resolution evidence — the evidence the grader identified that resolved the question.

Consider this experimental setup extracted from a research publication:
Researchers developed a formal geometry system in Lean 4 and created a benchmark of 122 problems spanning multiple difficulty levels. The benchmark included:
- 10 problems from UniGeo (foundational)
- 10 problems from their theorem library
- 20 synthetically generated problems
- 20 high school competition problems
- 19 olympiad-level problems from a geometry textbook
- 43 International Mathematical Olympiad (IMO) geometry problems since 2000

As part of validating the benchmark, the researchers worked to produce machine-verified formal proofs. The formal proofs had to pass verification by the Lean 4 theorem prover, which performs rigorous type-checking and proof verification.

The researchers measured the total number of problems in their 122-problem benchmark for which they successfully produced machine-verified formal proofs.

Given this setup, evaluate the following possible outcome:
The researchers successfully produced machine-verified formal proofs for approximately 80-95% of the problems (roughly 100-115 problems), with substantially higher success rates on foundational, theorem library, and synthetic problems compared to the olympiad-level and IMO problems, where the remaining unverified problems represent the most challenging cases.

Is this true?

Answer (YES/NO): NO